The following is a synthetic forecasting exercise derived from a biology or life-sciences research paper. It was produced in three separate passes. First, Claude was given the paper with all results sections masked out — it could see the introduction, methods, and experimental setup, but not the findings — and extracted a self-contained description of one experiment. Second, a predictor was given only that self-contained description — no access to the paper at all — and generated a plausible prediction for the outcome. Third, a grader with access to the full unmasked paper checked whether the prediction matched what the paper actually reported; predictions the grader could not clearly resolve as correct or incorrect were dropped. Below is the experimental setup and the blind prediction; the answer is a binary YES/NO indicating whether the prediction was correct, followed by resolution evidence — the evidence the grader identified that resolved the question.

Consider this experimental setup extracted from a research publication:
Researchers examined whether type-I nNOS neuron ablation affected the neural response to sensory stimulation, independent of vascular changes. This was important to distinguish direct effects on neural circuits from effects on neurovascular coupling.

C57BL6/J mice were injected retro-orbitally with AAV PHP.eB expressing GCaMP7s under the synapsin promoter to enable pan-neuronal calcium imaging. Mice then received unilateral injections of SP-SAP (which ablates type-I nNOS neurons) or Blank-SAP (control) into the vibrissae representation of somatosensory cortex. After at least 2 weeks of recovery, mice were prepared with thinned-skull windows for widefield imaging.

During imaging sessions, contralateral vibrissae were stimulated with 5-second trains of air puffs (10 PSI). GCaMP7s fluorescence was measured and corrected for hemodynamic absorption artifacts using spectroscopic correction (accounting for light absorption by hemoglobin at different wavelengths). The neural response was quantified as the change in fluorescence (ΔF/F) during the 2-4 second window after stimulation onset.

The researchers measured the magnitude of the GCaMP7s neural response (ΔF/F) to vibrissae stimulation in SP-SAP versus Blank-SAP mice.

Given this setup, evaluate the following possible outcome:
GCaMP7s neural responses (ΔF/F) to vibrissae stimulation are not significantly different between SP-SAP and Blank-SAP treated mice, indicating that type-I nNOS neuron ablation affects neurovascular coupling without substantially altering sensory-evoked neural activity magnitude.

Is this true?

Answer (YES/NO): NO